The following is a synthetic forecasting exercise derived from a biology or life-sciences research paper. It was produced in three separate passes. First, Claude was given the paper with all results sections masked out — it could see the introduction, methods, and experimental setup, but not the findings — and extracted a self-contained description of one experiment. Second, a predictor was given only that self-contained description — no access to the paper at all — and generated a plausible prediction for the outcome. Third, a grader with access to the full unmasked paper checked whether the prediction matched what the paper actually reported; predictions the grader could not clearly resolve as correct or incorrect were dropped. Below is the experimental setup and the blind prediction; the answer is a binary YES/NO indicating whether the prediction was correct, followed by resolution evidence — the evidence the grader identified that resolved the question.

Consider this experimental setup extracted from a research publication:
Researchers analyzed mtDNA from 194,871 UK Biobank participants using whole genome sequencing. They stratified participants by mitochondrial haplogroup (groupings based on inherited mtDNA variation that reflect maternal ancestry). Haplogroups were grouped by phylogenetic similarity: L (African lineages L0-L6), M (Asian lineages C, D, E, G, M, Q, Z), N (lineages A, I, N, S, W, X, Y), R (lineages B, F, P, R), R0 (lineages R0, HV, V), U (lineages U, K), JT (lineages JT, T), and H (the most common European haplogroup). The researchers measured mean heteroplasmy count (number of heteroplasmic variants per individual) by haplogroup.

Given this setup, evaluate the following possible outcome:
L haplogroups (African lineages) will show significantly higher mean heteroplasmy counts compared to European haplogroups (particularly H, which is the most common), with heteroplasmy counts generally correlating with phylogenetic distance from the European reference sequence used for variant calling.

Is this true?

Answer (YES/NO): NO